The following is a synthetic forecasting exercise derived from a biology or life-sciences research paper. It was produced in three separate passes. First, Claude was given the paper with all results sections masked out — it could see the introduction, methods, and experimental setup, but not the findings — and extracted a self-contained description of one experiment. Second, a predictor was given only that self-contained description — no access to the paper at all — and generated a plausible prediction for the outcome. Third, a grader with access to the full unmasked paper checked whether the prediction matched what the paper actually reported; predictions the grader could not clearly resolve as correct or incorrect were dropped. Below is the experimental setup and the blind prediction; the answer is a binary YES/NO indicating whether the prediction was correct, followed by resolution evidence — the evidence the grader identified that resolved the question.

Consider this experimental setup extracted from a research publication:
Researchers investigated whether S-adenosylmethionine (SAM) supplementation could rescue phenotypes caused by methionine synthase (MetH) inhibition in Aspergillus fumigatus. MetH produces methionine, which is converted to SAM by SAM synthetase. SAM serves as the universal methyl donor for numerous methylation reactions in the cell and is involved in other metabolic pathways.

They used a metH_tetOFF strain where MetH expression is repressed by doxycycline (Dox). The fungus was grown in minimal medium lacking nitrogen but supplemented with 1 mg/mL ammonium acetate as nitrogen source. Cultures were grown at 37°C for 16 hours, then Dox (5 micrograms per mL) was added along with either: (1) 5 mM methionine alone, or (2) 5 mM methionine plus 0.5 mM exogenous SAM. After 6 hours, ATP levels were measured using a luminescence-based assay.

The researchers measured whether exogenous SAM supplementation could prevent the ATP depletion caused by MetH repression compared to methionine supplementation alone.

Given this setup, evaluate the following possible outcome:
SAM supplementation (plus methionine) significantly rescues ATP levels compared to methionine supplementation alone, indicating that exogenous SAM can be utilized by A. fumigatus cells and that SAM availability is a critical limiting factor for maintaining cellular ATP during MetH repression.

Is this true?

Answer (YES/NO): YES